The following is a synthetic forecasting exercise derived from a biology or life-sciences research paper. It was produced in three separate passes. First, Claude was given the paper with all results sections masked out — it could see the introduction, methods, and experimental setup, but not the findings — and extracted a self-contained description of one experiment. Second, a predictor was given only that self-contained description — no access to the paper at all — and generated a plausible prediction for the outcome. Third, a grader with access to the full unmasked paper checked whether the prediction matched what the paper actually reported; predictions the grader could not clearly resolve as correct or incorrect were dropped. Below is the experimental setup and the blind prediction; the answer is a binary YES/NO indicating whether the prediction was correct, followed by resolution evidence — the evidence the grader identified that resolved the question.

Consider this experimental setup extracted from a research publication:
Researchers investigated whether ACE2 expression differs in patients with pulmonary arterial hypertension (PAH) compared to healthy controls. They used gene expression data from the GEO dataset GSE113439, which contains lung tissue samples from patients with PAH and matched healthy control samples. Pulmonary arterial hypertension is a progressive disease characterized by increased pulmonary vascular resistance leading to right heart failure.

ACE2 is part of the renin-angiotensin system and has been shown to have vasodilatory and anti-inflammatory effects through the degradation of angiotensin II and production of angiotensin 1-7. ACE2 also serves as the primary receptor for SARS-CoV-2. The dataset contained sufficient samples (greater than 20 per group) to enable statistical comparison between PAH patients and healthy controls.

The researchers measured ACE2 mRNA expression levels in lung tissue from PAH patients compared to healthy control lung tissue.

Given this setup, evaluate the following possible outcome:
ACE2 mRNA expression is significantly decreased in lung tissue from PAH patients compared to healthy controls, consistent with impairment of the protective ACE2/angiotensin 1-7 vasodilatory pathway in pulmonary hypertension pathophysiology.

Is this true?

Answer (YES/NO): NO